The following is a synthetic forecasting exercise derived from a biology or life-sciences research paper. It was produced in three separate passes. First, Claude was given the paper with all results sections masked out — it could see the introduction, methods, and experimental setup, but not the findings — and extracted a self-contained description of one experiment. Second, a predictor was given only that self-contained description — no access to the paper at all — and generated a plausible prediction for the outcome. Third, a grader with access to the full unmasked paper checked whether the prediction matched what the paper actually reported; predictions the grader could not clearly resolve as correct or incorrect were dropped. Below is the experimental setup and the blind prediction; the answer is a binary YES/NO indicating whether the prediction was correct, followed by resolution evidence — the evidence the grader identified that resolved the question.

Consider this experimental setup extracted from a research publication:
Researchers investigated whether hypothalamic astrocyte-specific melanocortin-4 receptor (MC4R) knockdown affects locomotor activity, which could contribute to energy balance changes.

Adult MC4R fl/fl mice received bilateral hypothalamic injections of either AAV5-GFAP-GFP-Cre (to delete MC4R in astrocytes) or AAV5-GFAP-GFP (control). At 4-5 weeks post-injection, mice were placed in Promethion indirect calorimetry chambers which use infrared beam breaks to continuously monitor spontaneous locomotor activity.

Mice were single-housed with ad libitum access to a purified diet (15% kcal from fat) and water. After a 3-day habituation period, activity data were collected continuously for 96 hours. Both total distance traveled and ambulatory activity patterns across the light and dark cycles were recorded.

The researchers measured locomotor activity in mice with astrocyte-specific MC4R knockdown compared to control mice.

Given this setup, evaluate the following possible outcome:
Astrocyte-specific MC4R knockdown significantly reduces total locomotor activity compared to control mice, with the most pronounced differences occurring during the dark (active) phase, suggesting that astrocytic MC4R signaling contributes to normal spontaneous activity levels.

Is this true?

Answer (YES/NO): NO